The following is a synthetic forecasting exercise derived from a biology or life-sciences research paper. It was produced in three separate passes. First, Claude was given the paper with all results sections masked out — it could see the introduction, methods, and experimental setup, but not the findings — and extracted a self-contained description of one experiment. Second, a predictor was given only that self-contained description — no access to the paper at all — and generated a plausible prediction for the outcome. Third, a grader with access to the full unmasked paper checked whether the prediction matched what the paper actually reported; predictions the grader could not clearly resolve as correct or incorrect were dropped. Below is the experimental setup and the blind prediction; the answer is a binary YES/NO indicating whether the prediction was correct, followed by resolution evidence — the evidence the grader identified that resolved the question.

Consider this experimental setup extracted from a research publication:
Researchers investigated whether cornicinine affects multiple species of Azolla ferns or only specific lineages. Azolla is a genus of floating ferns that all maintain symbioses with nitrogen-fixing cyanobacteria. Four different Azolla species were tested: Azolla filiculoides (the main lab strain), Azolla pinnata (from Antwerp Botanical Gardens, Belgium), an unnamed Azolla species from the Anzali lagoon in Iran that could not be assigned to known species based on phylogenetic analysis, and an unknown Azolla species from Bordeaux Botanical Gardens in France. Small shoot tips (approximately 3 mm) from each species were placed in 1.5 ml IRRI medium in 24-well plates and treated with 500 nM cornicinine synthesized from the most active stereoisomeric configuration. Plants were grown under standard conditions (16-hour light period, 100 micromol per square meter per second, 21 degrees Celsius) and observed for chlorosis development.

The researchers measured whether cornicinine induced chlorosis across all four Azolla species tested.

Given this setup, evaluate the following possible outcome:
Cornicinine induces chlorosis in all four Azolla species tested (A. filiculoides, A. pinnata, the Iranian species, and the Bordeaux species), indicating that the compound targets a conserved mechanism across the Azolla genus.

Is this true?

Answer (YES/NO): YES